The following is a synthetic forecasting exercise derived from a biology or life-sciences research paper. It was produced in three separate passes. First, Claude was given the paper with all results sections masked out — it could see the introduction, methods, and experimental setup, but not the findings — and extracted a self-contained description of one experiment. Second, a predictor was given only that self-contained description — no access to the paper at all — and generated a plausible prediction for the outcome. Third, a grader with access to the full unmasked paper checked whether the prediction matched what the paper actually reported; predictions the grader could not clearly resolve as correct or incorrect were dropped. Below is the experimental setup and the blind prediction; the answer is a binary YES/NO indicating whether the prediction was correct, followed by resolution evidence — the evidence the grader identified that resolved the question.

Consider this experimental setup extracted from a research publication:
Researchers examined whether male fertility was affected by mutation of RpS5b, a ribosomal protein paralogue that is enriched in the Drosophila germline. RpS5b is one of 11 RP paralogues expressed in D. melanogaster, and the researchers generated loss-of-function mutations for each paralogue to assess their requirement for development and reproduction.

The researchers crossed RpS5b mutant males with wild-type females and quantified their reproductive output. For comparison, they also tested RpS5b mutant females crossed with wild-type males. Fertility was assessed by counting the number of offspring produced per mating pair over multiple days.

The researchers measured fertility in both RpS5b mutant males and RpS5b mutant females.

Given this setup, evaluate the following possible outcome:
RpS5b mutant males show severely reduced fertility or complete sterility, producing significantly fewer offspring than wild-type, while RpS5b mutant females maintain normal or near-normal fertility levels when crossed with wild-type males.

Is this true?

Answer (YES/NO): NO